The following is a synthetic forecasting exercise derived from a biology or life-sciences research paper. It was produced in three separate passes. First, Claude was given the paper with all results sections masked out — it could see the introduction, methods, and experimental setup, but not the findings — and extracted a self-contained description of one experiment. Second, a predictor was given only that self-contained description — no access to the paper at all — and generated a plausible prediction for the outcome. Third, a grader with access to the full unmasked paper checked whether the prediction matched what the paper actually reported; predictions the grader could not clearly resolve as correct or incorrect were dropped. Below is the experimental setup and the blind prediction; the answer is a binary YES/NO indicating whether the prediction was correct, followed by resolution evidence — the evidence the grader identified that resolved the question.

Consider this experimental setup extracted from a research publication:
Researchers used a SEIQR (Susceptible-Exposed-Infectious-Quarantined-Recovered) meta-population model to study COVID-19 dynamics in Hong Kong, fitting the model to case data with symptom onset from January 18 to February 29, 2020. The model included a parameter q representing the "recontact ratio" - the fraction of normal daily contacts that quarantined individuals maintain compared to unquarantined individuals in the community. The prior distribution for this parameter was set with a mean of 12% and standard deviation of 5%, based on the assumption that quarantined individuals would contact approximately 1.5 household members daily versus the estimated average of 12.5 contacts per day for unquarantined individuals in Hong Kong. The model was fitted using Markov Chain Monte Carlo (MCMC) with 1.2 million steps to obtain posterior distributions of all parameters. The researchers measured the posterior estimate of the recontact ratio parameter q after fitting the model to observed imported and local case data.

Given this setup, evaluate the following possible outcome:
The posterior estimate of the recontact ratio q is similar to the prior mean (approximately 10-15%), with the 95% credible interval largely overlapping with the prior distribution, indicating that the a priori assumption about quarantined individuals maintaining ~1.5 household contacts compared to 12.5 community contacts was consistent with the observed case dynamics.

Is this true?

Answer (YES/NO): YES